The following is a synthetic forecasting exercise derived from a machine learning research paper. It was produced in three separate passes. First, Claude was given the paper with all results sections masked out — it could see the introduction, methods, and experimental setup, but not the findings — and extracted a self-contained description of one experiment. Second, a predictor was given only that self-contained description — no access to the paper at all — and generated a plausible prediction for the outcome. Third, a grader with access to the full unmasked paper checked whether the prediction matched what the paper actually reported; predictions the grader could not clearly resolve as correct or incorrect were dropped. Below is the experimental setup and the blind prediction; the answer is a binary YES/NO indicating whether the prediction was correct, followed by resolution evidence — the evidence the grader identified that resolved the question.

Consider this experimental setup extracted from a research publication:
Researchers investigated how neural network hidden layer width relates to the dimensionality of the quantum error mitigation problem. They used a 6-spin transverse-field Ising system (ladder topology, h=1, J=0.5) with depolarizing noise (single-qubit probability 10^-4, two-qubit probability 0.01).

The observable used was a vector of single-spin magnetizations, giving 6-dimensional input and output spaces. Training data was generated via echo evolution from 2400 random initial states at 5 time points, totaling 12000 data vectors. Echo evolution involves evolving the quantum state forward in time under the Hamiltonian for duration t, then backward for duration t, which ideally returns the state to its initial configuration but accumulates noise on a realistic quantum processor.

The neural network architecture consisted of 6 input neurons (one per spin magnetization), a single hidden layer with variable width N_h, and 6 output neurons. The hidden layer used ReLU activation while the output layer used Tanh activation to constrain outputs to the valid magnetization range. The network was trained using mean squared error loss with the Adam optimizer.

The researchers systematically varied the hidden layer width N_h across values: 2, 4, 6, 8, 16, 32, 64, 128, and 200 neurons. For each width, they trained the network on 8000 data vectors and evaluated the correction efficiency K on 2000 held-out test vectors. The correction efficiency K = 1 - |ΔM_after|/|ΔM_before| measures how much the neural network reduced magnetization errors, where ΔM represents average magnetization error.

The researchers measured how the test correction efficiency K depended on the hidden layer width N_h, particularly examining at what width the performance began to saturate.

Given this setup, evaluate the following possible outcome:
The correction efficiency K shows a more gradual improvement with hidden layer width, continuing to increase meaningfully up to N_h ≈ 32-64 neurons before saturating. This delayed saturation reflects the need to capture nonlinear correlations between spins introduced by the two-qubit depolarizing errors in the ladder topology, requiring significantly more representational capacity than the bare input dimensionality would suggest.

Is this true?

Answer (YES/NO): NO